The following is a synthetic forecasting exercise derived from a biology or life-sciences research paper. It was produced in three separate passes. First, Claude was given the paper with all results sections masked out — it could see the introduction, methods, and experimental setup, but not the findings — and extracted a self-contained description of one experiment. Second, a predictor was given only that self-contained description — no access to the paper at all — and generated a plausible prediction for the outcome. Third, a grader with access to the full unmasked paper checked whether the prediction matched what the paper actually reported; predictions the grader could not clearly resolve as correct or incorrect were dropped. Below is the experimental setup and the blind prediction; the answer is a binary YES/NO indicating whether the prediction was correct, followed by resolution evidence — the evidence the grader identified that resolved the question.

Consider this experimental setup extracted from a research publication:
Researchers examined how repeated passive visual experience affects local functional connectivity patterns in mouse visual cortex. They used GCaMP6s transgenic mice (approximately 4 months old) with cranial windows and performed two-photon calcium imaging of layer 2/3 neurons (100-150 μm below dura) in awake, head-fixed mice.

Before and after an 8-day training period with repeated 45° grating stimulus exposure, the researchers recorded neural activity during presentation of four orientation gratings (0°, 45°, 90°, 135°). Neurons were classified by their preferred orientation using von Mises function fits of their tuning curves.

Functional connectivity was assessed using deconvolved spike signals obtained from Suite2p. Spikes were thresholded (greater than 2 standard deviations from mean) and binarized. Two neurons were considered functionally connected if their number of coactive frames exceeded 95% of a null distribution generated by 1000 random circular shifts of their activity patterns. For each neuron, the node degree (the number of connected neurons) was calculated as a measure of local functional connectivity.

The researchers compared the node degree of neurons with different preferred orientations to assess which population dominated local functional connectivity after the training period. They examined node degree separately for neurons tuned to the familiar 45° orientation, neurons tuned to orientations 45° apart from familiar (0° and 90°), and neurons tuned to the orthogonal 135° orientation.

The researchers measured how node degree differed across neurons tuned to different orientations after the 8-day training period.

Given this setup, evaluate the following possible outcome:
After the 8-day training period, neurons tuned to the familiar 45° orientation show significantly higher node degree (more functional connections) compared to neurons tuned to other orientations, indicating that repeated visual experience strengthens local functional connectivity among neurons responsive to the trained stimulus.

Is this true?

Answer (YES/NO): NO